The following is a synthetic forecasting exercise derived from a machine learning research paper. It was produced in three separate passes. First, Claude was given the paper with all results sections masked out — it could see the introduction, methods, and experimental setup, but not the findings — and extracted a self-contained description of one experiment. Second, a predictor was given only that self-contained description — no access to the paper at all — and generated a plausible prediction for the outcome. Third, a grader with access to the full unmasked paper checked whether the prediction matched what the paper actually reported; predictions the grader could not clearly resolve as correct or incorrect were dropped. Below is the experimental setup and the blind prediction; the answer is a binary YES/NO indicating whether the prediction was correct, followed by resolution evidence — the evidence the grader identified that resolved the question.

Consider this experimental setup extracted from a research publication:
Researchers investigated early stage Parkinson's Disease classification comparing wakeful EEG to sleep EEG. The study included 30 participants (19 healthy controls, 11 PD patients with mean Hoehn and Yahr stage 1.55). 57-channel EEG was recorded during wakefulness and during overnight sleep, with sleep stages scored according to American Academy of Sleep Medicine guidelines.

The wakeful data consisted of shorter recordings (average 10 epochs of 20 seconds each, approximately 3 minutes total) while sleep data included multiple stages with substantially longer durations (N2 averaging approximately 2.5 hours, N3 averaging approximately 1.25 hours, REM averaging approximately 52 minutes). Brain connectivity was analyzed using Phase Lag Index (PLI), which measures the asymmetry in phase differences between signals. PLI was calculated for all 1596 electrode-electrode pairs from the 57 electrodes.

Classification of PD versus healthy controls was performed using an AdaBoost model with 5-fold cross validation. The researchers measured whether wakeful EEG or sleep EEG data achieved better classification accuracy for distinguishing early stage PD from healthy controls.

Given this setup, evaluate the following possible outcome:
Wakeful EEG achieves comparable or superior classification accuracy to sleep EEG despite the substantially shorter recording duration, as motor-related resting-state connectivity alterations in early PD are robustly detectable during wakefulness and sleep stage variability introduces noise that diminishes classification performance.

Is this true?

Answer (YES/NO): NO